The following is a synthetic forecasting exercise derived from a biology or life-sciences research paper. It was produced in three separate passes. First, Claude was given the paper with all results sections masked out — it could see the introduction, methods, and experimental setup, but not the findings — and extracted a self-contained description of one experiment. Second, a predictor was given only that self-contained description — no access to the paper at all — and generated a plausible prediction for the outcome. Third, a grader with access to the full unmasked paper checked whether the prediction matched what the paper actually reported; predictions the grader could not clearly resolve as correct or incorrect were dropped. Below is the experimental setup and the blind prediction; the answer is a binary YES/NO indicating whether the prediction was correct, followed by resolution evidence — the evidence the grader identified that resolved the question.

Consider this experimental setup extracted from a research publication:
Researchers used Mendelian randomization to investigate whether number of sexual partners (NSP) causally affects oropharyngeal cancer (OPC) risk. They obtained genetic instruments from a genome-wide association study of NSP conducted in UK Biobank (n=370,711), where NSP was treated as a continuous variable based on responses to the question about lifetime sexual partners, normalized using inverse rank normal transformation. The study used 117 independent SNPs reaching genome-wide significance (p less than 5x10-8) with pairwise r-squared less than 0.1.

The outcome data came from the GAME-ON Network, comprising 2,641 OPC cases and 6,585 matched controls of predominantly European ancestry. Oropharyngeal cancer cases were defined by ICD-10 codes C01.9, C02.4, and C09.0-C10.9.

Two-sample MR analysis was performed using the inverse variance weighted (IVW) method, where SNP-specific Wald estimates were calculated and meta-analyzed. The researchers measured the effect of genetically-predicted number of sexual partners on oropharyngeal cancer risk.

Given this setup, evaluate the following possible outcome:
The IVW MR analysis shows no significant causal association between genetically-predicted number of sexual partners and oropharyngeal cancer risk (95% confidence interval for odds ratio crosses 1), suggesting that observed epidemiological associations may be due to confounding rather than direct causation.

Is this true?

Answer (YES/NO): NO